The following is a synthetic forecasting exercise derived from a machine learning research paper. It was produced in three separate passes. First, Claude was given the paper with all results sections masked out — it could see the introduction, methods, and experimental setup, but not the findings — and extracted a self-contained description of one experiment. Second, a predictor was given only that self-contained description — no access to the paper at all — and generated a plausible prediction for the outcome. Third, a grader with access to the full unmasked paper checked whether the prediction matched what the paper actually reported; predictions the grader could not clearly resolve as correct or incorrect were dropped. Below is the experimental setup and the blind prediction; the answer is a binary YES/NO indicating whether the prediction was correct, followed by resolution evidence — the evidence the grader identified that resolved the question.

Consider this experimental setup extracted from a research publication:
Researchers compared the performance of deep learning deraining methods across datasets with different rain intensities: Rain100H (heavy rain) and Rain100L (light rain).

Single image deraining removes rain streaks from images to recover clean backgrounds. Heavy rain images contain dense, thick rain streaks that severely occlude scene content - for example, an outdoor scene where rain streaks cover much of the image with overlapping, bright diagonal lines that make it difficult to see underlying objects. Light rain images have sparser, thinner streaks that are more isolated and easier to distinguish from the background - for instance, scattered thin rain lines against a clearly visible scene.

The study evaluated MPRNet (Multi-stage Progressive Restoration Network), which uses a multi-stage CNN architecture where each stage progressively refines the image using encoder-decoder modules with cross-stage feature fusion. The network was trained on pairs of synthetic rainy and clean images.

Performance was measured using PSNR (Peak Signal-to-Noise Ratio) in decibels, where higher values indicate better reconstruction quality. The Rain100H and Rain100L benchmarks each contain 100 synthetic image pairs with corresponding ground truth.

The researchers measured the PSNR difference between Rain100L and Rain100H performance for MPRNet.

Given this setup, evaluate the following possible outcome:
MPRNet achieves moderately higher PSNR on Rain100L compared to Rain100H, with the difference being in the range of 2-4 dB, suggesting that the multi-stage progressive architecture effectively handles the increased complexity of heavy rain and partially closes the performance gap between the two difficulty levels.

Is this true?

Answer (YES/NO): NO